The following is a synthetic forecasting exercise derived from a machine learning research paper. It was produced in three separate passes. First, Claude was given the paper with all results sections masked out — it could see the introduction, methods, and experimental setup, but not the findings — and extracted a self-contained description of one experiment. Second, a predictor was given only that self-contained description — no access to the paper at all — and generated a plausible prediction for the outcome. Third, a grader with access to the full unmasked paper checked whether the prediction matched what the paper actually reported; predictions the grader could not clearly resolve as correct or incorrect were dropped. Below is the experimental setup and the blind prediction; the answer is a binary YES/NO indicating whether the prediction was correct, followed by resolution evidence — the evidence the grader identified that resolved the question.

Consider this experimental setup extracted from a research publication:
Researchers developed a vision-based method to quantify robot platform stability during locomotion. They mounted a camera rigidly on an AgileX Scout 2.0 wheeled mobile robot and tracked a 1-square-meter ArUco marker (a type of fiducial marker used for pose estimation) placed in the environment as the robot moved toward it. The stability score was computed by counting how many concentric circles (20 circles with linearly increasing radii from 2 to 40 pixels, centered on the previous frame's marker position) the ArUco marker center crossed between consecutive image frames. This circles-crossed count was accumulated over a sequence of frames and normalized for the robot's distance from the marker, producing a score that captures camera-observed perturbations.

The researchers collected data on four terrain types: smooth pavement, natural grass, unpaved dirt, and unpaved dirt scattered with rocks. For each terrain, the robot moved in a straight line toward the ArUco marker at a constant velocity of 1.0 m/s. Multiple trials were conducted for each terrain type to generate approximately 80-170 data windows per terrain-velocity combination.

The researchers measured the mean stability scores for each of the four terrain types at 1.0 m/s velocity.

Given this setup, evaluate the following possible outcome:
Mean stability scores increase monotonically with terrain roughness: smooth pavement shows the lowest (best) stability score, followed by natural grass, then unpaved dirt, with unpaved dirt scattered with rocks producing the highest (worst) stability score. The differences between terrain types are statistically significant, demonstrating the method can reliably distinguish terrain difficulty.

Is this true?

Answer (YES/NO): NO